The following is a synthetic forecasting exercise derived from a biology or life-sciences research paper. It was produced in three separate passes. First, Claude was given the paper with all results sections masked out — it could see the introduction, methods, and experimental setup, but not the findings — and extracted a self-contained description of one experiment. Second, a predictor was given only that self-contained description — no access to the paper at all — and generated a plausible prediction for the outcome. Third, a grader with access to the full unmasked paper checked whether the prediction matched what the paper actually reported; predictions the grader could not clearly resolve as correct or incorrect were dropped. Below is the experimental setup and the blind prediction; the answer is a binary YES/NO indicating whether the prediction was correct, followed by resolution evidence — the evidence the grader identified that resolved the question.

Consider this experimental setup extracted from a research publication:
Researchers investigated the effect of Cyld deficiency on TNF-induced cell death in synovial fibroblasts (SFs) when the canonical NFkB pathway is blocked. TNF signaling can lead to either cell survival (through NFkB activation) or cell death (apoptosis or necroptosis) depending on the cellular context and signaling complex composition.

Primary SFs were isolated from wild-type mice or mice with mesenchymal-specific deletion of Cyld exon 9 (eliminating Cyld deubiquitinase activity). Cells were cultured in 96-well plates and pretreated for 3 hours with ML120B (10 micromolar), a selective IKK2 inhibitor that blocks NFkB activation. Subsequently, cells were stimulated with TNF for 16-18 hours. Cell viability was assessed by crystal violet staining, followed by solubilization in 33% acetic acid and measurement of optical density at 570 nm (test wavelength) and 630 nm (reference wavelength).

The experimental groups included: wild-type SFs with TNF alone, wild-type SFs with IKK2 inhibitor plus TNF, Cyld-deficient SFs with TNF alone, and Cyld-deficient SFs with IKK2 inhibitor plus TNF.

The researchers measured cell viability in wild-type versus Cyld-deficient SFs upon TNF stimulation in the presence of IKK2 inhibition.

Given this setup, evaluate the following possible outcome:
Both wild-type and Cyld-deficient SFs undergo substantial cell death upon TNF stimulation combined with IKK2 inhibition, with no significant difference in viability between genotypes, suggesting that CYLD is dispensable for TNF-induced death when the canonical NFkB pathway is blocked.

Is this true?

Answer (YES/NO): YES